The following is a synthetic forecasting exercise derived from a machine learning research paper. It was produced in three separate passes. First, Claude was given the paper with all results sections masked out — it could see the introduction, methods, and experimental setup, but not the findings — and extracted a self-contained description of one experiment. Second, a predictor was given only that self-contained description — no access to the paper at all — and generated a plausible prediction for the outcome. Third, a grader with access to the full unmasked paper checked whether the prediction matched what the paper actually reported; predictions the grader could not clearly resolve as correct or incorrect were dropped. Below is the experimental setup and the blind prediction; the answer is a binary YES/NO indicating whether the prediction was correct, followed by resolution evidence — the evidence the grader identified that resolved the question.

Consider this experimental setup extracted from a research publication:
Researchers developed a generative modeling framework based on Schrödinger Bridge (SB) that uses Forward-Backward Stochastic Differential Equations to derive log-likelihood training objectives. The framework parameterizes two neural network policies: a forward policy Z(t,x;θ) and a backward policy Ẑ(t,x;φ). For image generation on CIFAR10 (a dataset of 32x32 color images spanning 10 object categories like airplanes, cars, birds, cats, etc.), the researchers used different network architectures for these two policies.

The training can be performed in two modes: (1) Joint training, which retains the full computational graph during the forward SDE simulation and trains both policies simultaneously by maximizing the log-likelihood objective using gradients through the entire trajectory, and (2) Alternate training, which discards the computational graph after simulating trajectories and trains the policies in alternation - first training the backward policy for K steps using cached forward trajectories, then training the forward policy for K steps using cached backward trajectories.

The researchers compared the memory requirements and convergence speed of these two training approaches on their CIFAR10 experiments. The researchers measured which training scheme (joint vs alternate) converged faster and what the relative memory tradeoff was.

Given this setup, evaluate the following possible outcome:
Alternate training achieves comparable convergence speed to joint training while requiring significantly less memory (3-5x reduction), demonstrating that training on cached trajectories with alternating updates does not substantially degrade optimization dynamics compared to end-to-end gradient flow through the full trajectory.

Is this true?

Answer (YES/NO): NO